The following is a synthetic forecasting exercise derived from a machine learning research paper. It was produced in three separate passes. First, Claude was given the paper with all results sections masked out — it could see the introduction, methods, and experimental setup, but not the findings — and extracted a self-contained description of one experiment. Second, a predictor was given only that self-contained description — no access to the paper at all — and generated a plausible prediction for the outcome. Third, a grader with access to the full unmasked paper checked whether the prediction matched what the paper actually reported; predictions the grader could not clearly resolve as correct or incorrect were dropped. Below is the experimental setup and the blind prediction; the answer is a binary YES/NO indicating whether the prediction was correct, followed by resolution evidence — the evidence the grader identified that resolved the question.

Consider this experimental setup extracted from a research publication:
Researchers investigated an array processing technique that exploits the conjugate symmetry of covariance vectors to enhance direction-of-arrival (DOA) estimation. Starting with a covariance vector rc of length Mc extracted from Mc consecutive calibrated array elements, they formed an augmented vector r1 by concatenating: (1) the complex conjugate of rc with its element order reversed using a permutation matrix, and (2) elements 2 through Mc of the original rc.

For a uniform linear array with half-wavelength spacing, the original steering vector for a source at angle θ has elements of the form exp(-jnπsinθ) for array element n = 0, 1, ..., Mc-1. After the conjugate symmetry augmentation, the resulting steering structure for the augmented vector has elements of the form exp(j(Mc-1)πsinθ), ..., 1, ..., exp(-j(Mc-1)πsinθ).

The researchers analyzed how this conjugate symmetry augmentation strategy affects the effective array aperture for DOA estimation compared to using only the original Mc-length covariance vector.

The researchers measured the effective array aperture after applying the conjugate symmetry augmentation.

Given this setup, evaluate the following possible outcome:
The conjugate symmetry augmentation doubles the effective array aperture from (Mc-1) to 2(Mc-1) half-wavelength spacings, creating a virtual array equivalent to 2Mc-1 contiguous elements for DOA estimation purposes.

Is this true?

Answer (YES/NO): YES